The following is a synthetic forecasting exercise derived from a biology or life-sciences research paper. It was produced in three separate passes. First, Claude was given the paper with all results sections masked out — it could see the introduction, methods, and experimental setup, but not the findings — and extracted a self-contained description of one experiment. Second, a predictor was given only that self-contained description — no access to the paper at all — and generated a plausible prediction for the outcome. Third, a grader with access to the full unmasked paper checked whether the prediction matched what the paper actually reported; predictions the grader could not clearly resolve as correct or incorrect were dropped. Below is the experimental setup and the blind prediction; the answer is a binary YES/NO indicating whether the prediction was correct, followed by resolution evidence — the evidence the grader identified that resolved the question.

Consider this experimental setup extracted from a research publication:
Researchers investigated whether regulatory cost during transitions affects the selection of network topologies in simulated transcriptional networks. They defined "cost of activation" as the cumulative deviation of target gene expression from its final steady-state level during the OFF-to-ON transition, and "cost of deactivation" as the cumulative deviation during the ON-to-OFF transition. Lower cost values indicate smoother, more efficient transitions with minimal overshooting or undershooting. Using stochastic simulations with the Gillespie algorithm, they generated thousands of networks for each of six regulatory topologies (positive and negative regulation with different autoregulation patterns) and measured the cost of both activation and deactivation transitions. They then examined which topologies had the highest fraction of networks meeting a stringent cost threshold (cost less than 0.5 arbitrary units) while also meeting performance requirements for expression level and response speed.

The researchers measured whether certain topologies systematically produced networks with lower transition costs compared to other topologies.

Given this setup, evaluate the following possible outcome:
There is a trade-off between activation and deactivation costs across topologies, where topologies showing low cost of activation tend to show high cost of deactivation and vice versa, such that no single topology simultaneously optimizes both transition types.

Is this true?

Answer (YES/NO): NO